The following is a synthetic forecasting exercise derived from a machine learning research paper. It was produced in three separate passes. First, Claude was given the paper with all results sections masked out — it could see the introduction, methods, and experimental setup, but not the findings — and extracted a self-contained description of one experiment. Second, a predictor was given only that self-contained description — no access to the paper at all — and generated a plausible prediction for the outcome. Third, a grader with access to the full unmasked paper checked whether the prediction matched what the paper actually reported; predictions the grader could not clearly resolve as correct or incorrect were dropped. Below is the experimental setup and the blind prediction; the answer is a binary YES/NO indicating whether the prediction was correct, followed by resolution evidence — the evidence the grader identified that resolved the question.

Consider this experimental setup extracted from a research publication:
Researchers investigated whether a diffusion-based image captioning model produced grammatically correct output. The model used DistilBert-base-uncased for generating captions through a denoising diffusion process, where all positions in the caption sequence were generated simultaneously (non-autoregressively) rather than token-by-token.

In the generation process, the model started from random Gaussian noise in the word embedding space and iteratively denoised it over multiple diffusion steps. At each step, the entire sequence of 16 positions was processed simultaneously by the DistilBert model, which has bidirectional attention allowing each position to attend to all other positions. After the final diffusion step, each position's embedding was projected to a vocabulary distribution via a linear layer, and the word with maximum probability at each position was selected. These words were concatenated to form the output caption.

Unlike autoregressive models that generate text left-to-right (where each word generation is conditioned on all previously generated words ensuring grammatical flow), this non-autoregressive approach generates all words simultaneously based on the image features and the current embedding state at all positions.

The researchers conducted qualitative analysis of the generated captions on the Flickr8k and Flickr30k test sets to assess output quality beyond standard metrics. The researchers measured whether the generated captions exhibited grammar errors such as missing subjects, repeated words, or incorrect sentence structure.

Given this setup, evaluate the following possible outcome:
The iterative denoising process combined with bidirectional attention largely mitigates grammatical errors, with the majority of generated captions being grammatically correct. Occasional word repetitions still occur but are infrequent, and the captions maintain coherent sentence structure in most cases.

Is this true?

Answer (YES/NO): NO